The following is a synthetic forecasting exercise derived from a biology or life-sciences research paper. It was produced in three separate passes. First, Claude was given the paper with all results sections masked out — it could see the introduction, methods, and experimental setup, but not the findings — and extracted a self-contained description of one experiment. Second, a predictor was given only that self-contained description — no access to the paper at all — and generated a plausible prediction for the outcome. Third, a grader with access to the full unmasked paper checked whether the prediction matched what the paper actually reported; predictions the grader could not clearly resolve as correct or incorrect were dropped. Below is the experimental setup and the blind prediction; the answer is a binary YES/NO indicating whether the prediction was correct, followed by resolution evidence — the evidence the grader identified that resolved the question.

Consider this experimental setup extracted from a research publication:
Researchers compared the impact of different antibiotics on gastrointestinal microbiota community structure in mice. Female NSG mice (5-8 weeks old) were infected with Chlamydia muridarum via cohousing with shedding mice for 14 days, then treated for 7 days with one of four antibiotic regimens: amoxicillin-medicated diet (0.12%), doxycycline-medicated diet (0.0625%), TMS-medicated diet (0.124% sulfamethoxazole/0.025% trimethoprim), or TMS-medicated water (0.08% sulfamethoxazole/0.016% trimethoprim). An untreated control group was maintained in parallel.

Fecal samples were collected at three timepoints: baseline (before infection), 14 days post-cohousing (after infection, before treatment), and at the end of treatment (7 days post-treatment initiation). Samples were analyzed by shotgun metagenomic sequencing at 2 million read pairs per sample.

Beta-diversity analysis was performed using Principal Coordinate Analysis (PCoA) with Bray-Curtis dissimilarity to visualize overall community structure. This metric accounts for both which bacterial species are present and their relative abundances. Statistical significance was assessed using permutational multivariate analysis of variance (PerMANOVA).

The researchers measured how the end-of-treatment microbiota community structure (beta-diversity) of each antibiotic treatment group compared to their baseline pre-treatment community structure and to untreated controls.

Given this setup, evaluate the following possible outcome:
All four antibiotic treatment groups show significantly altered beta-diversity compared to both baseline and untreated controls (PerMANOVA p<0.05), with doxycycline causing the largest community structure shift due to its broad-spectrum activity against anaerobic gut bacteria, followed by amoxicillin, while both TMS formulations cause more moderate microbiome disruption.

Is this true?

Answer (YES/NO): NO